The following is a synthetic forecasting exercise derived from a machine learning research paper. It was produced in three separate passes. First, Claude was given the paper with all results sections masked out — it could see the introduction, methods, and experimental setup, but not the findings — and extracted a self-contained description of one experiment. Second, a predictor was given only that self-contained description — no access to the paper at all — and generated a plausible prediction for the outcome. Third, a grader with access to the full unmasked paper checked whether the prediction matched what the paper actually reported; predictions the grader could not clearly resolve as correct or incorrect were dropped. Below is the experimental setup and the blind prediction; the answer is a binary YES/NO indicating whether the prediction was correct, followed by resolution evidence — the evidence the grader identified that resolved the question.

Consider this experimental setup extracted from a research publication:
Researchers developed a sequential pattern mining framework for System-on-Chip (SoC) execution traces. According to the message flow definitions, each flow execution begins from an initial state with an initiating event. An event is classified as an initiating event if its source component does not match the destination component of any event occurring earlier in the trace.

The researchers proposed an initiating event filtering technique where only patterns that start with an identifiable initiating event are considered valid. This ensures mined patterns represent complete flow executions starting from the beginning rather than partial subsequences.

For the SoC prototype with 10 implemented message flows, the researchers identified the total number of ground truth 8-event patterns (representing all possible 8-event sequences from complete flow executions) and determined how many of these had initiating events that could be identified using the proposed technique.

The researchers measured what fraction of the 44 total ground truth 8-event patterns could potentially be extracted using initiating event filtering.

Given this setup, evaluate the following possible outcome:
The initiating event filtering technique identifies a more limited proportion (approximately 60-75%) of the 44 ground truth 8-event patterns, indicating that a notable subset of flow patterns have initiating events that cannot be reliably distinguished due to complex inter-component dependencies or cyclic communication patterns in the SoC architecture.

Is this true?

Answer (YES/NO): NO